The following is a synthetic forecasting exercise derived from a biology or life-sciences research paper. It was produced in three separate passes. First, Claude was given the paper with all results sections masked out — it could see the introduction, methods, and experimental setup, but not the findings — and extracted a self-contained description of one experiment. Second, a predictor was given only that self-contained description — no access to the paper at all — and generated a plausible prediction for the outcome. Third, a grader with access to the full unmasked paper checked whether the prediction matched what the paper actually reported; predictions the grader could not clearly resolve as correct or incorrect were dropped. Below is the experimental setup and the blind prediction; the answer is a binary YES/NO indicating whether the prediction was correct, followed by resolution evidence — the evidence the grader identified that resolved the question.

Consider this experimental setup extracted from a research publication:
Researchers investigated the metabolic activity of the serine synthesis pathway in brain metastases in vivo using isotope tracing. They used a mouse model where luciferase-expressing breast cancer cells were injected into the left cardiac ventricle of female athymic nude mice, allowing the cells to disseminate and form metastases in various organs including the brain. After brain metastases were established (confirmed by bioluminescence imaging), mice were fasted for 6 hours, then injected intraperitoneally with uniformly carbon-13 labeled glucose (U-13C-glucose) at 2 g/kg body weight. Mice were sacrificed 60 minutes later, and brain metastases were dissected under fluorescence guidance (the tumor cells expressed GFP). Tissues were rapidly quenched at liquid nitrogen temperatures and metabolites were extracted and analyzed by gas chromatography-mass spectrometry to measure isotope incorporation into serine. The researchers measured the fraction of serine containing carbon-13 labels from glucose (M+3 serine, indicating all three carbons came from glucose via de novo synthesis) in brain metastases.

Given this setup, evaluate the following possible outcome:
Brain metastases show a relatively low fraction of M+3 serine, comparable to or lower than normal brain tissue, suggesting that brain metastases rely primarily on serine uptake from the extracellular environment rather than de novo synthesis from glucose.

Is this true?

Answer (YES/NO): NO